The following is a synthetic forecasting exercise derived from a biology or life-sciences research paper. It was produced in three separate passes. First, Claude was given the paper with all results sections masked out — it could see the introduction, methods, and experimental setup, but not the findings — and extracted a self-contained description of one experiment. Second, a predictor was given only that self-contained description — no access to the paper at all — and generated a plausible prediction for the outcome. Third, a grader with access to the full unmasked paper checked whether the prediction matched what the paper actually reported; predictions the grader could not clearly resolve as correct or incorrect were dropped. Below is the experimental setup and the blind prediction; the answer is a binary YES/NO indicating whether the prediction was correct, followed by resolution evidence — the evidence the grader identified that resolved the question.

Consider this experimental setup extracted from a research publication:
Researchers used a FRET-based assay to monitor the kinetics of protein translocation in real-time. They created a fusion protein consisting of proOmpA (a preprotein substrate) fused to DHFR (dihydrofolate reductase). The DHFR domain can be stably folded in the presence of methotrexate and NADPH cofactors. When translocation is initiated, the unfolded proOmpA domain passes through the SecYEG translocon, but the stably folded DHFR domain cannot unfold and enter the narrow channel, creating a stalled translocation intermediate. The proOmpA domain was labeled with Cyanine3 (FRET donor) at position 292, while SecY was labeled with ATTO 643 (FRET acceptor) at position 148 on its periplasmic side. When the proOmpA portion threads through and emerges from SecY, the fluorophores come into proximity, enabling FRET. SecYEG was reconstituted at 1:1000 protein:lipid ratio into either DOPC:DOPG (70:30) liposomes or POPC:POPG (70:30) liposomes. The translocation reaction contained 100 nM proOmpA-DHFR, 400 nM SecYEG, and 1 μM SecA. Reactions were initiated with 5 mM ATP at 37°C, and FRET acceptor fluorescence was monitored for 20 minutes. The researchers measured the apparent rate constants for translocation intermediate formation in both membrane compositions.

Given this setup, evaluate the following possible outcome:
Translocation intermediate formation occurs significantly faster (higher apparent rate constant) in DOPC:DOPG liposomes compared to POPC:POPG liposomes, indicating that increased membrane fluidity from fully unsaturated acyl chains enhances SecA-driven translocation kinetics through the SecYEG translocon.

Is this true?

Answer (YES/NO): YES